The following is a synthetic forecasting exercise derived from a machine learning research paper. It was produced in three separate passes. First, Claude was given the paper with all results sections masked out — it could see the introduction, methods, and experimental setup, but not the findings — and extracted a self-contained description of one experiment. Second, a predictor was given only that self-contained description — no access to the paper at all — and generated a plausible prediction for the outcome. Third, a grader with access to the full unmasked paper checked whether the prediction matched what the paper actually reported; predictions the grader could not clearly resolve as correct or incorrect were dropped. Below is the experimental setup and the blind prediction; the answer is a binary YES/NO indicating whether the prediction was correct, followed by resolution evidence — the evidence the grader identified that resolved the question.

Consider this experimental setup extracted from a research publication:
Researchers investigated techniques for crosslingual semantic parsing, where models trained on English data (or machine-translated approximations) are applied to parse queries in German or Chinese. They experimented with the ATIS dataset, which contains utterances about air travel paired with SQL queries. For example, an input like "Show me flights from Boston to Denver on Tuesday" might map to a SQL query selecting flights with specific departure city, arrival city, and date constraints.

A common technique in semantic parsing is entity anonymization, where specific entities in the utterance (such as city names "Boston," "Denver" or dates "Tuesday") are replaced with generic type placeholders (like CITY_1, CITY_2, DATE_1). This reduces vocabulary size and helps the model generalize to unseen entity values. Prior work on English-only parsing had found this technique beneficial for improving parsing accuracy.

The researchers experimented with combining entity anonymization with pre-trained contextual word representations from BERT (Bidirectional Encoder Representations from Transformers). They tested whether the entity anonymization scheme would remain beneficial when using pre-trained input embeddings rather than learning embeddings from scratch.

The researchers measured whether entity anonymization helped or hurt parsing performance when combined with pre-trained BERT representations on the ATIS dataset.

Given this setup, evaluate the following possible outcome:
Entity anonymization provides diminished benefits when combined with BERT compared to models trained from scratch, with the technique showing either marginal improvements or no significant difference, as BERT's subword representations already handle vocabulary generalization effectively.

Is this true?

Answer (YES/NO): NO